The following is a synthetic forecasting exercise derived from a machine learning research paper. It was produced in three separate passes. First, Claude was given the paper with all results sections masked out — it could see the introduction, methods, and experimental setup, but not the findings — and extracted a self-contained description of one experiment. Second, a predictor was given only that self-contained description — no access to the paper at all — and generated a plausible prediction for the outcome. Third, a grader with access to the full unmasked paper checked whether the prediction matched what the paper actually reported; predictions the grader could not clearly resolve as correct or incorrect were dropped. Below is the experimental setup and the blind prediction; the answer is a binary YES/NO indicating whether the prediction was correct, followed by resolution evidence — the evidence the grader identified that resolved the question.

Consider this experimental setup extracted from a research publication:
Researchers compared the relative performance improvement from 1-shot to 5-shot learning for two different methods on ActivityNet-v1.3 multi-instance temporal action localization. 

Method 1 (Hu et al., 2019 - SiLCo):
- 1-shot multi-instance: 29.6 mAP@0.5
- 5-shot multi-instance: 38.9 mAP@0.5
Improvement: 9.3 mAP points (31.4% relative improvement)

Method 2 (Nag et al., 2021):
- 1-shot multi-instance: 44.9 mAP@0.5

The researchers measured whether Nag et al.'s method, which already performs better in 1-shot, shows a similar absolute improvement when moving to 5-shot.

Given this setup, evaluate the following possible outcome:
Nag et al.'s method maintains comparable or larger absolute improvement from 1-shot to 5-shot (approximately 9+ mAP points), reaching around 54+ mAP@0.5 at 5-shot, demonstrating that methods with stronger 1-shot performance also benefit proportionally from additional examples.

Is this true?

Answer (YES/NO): NO